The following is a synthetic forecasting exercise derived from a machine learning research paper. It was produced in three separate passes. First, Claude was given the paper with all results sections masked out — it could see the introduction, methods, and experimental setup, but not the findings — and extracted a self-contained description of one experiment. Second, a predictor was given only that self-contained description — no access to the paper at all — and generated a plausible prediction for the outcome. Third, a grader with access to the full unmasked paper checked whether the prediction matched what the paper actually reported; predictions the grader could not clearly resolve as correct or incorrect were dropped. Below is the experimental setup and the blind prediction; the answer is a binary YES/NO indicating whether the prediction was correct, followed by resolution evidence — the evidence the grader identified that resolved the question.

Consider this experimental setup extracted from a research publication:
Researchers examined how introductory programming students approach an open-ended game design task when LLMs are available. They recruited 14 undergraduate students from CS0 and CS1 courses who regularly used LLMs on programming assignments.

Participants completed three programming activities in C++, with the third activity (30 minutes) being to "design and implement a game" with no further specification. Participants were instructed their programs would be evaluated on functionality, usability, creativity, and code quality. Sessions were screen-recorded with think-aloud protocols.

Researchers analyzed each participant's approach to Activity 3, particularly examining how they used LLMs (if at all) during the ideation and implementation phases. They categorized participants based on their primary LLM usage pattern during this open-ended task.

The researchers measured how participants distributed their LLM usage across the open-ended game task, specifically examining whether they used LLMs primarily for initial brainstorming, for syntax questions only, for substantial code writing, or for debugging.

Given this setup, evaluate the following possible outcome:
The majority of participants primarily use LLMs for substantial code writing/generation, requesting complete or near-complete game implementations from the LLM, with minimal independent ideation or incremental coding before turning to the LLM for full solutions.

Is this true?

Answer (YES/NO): NO